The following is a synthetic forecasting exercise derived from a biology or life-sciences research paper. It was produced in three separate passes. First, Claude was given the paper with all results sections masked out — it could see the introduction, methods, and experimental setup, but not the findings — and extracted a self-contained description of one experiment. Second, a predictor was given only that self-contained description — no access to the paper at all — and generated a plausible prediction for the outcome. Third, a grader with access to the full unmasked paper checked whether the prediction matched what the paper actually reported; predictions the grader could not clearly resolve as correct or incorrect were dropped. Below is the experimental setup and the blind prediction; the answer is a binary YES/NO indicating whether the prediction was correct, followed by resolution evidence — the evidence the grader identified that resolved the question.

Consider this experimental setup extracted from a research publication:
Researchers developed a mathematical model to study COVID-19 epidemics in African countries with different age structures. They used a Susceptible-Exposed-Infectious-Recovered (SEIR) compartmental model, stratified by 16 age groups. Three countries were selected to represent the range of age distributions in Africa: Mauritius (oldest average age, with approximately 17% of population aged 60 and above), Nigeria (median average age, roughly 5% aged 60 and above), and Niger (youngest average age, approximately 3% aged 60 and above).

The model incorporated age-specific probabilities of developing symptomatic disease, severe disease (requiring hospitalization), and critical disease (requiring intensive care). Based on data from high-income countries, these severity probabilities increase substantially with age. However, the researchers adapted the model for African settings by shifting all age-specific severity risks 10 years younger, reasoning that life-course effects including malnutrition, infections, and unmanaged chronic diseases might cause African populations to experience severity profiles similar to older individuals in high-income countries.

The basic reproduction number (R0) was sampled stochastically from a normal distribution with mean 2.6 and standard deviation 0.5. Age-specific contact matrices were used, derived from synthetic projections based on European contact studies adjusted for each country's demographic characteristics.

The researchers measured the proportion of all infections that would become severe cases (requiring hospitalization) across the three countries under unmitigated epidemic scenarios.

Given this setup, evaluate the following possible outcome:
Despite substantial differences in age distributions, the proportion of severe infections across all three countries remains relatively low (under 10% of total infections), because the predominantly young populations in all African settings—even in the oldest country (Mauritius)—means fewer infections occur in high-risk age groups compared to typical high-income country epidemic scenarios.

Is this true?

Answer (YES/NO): NO